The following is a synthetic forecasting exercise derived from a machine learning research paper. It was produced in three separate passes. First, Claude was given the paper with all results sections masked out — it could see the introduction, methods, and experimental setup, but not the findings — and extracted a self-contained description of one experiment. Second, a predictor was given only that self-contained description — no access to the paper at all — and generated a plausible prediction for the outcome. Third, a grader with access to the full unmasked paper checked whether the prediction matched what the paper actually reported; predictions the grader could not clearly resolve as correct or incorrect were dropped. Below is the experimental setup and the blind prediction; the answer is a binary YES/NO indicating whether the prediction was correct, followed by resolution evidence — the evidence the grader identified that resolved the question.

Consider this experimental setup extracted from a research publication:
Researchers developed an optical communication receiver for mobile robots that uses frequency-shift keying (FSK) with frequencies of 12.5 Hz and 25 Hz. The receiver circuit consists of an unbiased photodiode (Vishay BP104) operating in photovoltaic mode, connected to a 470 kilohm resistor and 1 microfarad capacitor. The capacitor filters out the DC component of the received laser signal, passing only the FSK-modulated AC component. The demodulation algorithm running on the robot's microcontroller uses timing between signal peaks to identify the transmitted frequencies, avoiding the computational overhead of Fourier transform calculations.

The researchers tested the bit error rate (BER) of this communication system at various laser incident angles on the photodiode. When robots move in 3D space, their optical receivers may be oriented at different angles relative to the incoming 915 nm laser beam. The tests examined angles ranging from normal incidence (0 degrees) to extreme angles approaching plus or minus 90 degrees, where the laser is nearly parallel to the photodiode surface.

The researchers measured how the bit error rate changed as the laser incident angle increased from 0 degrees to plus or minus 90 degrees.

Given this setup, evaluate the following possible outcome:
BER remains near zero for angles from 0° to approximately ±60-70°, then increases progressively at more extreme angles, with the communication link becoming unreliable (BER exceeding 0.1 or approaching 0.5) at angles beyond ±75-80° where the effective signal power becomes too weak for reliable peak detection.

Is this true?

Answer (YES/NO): NO